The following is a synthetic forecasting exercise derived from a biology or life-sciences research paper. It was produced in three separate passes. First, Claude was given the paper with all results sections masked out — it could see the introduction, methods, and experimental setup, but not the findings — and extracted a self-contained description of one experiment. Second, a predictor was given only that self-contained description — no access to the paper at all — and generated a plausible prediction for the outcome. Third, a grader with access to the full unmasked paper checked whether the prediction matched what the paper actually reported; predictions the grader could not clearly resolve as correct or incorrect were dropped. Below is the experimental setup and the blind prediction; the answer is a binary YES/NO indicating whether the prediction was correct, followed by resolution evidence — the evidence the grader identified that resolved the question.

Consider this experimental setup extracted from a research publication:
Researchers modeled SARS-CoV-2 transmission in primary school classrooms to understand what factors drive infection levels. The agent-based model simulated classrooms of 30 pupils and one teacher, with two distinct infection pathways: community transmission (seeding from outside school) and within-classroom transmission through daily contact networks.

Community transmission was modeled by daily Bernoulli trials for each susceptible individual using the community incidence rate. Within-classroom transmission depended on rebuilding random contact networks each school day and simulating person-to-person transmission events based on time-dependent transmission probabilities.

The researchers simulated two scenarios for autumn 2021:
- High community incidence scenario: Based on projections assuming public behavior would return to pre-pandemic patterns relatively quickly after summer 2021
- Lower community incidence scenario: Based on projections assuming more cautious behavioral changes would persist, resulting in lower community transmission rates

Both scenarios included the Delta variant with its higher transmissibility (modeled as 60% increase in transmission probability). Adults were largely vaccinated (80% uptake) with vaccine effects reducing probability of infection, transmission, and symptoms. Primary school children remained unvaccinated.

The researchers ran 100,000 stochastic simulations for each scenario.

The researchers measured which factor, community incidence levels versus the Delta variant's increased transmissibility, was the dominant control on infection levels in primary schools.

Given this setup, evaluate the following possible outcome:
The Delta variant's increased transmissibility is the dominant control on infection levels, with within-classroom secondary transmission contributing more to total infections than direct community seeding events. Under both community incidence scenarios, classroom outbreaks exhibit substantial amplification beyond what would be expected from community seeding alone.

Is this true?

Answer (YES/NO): NO